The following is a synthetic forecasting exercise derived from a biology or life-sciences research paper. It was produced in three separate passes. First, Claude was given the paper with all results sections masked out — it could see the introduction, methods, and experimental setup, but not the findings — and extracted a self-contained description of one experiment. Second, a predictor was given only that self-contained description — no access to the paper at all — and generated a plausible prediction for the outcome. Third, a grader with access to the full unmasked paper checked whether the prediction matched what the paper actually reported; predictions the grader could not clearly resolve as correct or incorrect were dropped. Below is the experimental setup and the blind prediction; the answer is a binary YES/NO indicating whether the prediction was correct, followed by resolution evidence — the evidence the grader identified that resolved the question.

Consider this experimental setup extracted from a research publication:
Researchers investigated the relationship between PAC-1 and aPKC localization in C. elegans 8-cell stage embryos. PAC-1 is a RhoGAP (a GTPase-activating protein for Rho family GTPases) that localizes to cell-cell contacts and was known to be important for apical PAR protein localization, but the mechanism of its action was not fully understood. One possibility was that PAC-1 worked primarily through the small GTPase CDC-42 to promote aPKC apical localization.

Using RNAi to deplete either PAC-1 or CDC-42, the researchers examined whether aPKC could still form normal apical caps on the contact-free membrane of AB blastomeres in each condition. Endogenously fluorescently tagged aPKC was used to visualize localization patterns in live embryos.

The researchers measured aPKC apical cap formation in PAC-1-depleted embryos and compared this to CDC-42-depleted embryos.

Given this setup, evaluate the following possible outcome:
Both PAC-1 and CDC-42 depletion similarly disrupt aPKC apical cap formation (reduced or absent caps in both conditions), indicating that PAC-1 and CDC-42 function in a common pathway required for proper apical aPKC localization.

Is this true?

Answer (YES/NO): NO